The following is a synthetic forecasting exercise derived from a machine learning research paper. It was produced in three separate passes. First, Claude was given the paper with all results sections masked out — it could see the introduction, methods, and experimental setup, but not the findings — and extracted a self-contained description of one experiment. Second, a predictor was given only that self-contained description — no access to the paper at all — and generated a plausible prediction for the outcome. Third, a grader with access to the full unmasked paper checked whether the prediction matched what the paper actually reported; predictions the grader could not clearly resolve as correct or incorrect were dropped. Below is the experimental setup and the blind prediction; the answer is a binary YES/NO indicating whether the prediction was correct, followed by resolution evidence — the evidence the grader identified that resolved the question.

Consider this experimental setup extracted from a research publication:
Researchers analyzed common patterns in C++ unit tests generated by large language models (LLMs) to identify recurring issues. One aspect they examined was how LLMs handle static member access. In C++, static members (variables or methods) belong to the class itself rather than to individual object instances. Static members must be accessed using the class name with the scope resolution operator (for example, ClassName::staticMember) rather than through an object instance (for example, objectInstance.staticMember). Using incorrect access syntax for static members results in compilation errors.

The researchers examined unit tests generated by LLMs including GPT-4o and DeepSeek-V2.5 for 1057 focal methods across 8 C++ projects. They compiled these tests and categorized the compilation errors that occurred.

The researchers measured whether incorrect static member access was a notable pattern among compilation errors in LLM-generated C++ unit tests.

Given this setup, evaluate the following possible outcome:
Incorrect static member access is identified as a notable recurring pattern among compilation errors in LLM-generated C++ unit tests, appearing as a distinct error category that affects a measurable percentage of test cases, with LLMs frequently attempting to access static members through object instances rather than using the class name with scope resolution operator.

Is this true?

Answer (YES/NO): NO